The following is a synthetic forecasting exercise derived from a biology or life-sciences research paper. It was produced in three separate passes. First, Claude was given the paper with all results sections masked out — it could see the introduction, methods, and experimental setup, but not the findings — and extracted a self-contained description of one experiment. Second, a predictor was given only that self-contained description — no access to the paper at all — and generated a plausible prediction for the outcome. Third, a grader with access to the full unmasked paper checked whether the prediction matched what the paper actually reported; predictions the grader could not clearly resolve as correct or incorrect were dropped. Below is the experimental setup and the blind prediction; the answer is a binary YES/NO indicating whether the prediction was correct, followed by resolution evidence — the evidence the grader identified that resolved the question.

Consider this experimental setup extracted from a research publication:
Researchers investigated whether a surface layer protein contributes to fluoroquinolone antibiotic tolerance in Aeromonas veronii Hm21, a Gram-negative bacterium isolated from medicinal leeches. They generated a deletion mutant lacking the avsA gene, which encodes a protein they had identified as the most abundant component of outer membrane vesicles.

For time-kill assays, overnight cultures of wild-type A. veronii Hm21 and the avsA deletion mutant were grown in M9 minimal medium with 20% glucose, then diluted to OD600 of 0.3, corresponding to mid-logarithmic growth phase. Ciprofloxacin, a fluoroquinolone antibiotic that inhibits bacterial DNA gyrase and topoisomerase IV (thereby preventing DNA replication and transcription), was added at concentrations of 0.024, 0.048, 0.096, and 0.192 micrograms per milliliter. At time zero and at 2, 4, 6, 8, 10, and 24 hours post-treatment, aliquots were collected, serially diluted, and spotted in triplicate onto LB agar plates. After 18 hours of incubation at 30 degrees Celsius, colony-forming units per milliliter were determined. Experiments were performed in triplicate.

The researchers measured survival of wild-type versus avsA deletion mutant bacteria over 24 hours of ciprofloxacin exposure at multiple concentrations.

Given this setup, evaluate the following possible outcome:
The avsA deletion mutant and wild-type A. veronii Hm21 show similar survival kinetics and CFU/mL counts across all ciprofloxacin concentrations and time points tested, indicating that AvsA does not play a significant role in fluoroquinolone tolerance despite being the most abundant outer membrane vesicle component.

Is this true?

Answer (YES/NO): NO